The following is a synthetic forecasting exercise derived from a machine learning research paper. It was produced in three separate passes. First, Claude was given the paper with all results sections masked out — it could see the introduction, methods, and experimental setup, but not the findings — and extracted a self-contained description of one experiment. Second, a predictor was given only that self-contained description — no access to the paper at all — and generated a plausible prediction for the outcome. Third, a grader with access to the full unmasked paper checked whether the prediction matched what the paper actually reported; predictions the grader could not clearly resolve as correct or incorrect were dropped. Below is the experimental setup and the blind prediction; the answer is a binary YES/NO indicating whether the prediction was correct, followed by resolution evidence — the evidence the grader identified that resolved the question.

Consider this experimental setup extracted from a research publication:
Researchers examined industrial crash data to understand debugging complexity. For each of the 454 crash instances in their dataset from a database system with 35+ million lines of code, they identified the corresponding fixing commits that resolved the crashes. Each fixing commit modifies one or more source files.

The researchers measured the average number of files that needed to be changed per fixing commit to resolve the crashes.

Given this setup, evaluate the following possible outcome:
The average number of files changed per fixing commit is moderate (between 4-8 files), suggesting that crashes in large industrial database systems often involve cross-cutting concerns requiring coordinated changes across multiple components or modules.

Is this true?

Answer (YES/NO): YES